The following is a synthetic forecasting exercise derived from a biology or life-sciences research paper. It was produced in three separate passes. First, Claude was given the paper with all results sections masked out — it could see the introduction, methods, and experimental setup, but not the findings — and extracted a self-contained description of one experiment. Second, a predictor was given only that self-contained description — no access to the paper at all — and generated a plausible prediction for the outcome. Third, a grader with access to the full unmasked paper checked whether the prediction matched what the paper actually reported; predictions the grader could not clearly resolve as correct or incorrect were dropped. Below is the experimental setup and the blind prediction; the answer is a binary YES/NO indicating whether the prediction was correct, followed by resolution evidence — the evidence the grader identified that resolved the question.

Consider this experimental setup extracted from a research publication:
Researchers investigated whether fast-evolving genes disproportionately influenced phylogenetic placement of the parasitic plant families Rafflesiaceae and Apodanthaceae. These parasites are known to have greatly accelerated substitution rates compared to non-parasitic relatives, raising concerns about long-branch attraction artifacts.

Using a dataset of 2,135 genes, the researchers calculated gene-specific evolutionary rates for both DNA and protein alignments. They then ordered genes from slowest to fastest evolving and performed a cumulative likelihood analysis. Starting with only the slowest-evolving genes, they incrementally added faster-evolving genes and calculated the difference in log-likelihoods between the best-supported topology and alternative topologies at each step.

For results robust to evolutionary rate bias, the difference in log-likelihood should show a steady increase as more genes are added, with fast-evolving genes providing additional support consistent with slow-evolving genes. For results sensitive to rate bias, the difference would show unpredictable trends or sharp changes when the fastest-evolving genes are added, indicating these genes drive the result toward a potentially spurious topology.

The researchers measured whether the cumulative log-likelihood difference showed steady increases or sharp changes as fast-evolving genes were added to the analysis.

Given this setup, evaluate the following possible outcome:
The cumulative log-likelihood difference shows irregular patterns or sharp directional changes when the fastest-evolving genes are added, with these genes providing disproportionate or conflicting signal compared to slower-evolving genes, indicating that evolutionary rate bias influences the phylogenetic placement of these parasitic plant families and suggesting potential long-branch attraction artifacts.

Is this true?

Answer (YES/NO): YES